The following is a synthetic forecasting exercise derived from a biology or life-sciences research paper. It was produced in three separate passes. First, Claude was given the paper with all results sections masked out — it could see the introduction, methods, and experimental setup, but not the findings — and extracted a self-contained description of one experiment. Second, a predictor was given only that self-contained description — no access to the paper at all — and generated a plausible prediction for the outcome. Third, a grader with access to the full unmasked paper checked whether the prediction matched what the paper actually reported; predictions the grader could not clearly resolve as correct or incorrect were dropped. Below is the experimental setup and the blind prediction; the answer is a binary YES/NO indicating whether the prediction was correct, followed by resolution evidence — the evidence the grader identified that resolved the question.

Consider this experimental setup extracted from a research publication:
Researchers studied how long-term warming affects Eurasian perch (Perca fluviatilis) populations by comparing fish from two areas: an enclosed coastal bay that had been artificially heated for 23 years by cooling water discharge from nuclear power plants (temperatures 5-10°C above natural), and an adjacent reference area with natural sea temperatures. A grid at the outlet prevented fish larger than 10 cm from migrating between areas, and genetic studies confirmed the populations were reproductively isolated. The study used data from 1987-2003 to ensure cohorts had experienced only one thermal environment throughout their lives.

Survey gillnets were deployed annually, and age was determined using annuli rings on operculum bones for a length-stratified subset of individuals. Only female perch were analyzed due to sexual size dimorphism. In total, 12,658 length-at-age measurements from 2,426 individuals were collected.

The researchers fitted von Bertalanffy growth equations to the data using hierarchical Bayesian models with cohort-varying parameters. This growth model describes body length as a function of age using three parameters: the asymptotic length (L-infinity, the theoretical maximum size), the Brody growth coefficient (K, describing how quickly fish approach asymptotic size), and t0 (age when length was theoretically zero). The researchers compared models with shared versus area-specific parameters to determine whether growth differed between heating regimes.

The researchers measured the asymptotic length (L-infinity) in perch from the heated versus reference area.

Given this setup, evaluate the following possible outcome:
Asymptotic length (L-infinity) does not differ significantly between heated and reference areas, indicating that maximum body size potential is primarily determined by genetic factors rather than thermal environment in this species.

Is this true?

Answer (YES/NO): NO